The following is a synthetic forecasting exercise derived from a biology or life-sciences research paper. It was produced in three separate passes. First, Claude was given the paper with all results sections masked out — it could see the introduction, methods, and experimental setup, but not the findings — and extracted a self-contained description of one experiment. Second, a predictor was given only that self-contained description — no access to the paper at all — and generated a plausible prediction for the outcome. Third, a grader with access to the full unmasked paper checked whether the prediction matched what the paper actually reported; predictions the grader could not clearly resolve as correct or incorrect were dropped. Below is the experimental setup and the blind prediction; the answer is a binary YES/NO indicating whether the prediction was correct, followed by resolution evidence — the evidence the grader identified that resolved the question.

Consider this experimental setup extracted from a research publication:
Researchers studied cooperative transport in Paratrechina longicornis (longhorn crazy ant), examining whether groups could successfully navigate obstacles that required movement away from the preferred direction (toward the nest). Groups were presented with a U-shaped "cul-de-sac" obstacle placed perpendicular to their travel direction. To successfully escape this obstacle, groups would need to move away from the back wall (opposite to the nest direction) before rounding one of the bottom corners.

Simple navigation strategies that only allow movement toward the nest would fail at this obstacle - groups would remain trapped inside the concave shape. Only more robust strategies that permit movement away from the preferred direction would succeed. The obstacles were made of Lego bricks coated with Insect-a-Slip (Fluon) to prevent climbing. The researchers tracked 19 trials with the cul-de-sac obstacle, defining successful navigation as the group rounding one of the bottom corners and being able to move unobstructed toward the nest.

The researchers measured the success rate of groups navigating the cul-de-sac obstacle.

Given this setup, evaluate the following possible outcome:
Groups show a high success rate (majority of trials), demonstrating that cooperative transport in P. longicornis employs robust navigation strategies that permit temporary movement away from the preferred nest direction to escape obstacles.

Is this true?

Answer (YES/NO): YES